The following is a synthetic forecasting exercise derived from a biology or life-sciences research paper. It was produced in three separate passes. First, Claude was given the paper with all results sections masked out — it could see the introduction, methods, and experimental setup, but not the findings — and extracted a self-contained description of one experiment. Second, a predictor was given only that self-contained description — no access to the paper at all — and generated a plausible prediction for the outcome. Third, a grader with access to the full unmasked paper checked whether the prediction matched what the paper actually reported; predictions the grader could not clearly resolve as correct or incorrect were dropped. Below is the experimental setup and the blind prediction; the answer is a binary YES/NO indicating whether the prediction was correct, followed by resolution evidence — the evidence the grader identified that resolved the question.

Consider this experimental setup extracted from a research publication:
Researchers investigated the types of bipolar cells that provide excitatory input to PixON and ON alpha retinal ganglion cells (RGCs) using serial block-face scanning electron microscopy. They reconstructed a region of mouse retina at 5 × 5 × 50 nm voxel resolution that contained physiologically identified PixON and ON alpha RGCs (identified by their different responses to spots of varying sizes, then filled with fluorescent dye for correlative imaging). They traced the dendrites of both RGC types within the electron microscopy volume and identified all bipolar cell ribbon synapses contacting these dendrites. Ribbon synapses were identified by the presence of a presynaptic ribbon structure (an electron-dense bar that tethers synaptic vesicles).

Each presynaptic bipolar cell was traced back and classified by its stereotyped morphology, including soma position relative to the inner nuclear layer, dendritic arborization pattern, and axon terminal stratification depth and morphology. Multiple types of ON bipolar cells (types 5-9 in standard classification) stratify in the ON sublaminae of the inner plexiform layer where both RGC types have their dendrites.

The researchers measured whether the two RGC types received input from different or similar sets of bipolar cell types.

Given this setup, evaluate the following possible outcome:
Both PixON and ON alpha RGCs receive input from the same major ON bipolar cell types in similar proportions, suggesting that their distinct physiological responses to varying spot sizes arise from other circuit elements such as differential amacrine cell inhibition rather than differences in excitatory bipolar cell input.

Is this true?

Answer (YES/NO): YES